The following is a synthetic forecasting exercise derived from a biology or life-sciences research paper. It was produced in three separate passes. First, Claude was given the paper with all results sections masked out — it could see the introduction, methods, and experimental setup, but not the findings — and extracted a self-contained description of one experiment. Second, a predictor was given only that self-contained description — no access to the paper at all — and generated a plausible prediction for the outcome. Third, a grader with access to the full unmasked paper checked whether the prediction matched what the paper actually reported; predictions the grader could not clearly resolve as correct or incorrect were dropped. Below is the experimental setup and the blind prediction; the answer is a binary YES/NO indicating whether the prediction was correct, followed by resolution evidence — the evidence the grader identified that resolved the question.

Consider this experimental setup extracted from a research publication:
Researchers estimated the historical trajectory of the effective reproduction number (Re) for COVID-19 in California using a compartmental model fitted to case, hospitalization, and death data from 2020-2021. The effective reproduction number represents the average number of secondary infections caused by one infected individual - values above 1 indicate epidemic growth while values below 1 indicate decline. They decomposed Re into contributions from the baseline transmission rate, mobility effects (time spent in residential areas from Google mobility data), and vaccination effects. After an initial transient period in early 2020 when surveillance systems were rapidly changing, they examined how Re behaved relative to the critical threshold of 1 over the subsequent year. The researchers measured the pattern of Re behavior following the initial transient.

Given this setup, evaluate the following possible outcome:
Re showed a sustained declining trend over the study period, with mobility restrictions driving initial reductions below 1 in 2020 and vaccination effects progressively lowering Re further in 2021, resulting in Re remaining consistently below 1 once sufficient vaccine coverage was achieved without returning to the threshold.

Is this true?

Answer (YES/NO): NO